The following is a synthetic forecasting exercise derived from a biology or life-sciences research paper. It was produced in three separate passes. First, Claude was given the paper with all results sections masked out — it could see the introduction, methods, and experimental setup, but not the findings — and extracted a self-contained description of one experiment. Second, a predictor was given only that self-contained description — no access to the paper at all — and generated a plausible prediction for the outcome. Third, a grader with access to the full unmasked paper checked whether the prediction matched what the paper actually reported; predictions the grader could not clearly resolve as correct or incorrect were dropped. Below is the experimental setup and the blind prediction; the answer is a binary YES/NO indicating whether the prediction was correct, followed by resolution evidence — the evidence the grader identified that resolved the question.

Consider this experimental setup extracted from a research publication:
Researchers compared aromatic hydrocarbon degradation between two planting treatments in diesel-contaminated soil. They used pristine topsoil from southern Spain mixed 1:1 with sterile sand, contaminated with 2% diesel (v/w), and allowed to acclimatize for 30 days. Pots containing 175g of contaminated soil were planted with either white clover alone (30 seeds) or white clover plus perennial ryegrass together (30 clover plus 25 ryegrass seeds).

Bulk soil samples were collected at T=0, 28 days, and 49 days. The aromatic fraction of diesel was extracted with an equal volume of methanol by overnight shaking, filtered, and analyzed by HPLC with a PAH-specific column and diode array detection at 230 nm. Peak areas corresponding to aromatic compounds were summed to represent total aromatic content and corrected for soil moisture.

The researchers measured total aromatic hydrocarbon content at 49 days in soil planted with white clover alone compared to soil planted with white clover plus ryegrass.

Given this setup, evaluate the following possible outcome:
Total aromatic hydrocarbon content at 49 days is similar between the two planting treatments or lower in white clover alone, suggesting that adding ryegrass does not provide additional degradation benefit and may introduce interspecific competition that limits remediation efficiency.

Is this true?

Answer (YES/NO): YES